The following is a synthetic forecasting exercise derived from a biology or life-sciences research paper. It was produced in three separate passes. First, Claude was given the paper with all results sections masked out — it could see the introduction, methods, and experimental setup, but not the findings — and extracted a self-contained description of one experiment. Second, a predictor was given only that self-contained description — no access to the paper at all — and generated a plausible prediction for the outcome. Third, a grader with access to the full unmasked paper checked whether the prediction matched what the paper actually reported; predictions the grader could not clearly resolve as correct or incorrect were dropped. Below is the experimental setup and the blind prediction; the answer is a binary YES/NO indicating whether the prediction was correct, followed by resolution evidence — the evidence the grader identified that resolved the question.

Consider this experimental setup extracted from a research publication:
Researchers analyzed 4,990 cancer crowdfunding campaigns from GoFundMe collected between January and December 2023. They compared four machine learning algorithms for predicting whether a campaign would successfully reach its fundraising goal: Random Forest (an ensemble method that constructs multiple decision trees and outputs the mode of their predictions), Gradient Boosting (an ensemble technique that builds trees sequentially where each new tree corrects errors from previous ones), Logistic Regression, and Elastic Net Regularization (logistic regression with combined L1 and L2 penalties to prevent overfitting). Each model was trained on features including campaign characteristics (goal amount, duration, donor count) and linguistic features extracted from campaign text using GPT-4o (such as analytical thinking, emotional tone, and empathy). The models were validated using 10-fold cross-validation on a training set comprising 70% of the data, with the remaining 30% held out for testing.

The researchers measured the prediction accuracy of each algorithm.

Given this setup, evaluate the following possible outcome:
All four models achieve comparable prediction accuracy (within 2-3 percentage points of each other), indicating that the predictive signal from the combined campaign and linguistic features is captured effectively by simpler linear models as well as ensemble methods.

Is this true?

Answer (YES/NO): NO